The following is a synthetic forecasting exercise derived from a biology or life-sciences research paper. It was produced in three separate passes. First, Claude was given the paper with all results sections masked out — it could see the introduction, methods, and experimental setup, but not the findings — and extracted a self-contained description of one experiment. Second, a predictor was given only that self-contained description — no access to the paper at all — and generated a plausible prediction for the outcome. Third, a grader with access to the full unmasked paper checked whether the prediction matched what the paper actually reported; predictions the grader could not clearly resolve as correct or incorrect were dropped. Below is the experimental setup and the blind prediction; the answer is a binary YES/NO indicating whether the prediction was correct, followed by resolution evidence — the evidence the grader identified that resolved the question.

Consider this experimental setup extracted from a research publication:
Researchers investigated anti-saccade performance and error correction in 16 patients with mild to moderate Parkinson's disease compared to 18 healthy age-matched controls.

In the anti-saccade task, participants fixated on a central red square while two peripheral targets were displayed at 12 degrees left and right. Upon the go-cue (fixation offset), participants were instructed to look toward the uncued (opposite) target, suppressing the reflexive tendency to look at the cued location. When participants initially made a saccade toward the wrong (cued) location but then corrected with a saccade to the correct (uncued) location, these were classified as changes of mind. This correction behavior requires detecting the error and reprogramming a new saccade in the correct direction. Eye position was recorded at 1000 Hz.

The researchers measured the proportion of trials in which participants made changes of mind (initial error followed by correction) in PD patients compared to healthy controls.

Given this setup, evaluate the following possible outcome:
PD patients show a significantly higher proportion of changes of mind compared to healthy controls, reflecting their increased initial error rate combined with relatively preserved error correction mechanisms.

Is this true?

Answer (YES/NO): YES